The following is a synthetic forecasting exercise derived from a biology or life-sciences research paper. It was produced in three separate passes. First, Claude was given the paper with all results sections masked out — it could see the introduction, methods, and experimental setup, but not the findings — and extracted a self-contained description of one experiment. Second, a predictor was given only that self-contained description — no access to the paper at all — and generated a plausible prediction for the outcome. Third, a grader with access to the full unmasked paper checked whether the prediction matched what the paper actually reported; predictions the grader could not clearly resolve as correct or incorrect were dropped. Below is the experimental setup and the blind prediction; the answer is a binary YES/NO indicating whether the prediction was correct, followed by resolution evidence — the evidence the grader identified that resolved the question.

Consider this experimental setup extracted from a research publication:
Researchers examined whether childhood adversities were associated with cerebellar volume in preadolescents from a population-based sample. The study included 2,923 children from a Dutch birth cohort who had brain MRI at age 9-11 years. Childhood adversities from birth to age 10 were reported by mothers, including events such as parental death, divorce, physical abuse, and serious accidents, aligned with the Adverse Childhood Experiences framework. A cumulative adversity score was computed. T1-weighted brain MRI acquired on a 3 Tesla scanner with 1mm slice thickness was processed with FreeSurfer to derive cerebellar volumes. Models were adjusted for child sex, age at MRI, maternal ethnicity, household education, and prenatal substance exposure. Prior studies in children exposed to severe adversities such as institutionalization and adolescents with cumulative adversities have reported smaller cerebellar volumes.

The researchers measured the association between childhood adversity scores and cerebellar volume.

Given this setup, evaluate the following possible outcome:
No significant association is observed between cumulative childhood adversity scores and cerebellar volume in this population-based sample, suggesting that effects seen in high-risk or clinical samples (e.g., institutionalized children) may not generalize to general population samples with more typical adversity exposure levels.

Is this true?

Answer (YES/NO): NO